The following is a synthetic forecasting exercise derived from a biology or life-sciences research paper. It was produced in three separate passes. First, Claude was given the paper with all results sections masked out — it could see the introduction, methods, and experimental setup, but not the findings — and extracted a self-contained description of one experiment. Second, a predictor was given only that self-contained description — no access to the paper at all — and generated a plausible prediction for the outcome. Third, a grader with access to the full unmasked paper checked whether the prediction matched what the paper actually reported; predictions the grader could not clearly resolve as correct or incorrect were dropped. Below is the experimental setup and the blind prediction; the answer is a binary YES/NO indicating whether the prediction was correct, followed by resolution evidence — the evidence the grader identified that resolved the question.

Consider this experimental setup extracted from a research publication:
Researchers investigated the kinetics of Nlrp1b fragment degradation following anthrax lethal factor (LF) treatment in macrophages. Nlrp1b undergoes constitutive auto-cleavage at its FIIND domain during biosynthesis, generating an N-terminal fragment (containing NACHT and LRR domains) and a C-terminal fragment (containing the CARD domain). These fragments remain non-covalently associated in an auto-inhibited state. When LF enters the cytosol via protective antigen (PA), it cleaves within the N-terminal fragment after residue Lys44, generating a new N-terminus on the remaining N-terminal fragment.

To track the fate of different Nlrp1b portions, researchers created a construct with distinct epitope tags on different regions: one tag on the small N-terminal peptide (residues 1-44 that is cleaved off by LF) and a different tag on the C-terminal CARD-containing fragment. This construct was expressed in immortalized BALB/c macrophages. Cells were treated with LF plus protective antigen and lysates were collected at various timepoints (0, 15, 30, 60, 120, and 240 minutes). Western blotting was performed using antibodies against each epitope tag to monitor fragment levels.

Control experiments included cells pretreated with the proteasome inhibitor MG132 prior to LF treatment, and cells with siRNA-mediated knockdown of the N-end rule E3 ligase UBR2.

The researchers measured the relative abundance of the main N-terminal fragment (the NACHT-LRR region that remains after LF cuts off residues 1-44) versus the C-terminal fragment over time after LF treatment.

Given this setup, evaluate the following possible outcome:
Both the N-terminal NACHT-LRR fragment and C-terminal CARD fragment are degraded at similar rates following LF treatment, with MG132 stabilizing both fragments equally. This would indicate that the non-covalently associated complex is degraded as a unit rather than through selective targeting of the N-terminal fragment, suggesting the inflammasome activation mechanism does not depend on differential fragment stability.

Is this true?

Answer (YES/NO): NO